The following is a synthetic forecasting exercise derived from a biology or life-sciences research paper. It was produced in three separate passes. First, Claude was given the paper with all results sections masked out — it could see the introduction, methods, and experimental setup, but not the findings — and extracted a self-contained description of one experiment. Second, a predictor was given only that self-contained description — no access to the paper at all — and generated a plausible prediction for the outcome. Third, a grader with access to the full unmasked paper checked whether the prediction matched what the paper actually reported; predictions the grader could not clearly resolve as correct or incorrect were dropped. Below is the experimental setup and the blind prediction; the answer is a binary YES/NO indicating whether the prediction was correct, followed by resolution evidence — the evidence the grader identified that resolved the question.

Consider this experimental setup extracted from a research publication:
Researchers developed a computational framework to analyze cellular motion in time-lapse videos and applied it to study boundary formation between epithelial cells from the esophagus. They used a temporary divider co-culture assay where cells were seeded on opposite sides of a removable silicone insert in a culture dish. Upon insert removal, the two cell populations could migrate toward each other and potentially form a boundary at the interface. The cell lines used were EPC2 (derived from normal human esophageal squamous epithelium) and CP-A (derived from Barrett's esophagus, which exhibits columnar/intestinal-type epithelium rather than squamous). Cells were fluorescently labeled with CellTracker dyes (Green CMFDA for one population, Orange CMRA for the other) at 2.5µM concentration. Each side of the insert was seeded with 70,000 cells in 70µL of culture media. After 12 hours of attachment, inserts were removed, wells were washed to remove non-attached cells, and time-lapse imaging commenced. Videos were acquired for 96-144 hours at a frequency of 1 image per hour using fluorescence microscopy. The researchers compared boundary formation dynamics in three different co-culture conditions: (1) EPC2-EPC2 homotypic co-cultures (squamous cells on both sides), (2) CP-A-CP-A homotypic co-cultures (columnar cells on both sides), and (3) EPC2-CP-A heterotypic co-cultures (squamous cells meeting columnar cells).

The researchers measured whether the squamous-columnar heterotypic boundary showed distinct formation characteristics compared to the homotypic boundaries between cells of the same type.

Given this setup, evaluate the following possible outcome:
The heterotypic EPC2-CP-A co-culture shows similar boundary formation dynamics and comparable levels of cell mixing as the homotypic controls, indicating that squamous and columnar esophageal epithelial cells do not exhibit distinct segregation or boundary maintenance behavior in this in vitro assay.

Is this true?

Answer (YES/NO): NO